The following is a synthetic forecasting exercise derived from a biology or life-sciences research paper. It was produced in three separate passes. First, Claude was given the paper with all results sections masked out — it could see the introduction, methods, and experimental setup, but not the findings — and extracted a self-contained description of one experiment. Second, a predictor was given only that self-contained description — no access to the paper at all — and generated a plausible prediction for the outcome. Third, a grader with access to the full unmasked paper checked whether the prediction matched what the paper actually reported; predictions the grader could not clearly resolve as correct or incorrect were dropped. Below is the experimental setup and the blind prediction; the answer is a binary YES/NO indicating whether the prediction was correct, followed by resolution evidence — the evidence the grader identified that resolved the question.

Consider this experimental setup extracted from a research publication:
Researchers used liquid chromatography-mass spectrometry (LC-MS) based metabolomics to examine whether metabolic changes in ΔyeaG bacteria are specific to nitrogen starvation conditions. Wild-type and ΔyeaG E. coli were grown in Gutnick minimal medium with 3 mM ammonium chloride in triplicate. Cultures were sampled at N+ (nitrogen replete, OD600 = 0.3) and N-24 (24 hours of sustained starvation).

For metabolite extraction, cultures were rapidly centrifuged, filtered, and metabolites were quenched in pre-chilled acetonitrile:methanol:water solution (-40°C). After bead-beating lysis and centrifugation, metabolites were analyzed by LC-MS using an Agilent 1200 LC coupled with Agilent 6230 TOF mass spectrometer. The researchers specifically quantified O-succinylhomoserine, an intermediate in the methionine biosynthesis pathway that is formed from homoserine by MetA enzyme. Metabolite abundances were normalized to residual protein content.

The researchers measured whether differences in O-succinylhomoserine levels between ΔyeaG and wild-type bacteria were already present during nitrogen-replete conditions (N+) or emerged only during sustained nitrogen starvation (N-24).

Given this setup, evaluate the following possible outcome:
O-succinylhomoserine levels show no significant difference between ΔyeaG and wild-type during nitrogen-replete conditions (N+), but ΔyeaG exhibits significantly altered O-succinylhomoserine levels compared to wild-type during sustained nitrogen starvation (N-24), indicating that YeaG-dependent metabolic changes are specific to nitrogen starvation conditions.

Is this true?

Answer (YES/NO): YES